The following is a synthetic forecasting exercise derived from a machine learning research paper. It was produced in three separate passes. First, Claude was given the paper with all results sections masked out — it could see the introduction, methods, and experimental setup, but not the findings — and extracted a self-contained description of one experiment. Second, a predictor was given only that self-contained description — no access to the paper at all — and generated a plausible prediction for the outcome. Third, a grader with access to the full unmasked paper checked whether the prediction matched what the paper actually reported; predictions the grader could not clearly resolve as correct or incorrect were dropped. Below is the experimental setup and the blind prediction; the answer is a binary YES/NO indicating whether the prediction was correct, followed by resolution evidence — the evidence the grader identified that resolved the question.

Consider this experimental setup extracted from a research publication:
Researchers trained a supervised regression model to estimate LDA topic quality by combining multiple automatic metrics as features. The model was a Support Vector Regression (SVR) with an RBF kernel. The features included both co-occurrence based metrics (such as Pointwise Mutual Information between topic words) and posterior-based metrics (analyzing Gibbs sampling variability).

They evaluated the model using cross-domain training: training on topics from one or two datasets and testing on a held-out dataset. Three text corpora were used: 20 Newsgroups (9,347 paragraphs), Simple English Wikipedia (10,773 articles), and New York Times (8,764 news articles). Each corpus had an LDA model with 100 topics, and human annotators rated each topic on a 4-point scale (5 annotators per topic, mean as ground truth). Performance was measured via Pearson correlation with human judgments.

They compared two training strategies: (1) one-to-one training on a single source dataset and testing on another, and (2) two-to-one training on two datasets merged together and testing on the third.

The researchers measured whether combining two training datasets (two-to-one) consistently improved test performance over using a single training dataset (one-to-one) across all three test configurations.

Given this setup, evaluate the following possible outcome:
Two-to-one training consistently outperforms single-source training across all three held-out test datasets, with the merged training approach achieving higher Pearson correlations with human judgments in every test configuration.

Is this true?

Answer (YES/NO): NO